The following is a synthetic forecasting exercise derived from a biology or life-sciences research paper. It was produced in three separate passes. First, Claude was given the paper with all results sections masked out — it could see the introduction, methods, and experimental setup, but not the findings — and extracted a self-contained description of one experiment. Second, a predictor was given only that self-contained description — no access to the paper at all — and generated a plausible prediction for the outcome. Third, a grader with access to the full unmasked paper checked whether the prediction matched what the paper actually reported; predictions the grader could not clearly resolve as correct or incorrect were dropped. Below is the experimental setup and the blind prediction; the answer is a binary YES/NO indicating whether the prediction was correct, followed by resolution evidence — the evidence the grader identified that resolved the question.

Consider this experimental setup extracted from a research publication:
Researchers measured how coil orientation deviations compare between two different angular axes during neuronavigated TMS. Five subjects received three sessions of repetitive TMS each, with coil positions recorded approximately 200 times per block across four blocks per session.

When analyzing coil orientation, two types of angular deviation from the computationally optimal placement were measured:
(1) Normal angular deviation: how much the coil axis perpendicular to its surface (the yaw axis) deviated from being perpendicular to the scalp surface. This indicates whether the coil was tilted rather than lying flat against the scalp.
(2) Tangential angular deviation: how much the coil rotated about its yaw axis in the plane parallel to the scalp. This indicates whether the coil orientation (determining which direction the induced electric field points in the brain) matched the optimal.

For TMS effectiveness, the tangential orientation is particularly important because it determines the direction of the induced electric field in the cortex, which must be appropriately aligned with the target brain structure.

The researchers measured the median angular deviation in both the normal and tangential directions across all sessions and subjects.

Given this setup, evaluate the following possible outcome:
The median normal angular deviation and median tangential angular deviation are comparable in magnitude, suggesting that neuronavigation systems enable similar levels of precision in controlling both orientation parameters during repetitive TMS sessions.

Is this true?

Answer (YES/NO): NO